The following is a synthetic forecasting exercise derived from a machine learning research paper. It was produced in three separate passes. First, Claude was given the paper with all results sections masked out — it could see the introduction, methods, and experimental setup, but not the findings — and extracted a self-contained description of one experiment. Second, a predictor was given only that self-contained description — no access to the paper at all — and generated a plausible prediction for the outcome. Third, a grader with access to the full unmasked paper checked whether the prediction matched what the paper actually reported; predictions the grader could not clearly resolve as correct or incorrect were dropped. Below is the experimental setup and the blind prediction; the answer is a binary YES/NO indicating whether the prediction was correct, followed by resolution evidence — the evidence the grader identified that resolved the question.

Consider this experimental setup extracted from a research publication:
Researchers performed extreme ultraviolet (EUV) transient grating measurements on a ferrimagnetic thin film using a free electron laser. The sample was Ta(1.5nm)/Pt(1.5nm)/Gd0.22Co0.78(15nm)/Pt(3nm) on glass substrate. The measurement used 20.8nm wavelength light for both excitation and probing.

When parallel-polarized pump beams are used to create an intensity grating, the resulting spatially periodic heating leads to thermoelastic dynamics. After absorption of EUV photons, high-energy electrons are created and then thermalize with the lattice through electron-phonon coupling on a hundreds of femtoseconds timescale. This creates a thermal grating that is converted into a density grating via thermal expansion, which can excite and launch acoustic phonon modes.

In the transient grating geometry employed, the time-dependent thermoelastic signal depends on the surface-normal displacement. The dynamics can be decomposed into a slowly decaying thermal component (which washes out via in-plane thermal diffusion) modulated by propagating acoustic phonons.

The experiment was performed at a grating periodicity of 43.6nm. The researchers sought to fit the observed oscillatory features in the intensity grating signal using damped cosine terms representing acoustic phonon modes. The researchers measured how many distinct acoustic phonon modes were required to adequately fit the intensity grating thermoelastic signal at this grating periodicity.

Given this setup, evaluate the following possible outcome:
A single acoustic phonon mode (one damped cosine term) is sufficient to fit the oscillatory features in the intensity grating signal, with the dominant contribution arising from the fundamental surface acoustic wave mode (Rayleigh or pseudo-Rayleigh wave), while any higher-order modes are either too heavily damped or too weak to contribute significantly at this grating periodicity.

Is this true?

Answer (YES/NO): NO